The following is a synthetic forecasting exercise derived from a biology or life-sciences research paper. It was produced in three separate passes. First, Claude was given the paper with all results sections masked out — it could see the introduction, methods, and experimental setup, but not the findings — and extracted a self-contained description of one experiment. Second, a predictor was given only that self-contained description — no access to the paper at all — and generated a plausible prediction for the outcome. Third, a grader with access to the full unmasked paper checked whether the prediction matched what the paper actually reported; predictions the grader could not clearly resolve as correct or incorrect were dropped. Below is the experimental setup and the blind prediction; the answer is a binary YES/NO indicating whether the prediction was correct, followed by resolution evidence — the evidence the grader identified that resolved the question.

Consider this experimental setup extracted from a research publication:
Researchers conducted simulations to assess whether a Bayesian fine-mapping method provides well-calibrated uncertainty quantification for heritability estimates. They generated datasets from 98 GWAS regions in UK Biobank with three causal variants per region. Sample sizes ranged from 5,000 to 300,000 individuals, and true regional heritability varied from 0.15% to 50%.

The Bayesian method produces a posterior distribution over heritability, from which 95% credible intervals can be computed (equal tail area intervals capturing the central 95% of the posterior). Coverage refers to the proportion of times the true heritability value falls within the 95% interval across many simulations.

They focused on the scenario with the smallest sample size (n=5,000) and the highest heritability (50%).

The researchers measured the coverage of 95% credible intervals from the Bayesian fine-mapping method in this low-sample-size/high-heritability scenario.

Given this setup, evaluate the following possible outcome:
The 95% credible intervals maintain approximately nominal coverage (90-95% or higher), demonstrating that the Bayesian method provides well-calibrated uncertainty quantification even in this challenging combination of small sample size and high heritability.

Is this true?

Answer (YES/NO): NO